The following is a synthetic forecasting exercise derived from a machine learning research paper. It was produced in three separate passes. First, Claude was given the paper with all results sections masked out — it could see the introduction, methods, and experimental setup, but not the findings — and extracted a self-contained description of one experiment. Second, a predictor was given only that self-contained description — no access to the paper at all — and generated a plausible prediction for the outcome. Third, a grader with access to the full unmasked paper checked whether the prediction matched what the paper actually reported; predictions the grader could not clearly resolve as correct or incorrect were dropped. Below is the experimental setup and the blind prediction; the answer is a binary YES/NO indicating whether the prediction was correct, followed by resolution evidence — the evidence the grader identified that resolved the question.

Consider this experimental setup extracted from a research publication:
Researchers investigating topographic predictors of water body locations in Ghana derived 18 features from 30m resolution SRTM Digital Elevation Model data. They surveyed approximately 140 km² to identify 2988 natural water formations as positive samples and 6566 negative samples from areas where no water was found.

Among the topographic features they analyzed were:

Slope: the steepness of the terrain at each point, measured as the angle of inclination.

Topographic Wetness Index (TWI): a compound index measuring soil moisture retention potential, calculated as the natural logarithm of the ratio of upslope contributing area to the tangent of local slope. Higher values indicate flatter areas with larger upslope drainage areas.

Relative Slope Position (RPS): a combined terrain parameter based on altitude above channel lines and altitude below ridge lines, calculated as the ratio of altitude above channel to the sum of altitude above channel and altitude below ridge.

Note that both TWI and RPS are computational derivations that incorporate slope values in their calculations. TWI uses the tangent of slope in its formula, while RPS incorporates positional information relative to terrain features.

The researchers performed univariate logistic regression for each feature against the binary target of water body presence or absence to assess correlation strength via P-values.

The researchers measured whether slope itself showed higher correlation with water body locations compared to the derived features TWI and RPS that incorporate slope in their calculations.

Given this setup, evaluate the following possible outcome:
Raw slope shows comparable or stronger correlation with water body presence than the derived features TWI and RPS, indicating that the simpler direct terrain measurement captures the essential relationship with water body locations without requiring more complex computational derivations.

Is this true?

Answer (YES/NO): NO